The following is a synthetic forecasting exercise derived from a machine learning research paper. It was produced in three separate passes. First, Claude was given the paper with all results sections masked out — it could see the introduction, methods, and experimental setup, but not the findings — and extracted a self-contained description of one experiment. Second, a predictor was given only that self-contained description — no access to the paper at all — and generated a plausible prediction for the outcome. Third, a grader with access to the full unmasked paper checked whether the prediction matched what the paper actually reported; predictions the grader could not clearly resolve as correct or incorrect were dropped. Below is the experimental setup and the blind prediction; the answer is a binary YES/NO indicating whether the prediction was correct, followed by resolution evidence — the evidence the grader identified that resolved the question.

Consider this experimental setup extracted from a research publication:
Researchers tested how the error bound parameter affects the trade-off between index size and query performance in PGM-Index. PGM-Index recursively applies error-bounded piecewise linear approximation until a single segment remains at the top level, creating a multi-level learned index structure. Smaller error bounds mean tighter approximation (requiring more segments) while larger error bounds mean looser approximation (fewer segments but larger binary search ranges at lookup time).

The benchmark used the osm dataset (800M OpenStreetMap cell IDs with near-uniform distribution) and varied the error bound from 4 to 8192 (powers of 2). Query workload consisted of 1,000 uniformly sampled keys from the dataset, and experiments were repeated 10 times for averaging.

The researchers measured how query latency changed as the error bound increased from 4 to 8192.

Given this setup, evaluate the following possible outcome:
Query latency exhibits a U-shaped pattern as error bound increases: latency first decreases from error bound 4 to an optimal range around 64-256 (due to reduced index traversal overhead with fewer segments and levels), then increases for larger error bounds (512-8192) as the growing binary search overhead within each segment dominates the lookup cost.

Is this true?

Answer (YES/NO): NO